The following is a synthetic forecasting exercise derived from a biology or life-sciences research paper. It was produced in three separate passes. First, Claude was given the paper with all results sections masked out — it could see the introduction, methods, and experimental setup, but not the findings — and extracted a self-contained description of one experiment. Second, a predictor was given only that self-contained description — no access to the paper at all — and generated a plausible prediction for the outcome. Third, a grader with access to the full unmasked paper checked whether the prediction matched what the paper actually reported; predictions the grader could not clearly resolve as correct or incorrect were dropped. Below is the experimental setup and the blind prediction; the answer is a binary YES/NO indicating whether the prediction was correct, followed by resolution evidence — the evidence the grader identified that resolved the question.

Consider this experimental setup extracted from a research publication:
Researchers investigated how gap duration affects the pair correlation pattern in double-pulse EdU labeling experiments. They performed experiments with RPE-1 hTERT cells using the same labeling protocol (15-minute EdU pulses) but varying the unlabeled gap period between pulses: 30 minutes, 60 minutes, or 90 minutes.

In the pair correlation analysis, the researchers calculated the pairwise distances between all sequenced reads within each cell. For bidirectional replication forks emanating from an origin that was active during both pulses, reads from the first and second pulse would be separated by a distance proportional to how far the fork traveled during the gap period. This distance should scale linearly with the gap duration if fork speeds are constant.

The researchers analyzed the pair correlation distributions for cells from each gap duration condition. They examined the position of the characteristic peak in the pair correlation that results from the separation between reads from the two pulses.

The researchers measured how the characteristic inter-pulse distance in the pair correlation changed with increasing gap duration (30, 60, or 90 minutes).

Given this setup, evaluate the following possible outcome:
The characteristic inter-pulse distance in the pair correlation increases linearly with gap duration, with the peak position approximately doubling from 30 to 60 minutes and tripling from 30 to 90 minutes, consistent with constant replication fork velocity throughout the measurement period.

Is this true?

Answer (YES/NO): NO